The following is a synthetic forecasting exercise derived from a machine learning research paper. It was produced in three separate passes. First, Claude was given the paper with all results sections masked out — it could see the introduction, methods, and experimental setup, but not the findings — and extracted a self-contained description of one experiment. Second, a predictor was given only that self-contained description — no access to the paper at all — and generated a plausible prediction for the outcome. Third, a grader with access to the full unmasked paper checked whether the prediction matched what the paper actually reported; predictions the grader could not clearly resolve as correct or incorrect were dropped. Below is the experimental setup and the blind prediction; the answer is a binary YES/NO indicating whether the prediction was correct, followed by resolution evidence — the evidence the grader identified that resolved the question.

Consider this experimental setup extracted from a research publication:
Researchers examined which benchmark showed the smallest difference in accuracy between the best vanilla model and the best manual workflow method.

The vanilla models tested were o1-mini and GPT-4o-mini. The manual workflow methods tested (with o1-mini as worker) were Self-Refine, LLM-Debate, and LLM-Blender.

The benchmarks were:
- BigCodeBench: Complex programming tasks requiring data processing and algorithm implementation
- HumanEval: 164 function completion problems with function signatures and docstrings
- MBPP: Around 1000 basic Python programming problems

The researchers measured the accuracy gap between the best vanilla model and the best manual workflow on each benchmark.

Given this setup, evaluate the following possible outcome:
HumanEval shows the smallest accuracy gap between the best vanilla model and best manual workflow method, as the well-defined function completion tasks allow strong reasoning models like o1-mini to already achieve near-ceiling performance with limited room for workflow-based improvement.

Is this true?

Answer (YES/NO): YES